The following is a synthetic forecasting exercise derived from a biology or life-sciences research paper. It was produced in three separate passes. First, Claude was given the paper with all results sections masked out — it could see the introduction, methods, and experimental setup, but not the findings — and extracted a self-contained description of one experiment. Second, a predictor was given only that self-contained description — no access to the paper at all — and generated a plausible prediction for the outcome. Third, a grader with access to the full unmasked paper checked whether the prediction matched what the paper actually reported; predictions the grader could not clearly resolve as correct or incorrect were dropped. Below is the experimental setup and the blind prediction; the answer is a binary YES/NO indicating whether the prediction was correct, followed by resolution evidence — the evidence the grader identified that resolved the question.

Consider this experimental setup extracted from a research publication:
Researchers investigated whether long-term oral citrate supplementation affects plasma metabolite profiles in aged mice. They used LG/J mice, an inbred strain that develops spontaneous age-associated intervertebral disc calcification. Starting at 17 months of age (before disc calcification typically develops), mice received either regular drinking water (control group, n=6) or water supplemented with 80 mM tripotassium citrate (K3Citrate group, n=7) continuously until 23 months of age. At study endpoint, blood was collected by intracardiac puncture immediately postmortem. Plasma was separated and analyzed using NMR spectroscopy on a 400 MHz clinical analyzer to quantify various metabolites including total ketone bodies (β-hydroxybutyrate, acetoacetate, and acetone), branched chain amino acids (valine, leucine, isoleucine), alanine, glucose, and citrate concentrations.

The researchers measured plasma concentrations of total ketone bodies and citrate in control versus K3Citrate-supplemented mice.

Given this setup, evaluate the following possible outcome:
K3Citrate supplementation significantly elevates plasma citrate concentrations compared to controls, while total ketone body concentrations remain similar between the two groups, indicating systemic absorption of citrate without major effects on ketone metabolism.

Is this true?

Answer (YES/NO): NO